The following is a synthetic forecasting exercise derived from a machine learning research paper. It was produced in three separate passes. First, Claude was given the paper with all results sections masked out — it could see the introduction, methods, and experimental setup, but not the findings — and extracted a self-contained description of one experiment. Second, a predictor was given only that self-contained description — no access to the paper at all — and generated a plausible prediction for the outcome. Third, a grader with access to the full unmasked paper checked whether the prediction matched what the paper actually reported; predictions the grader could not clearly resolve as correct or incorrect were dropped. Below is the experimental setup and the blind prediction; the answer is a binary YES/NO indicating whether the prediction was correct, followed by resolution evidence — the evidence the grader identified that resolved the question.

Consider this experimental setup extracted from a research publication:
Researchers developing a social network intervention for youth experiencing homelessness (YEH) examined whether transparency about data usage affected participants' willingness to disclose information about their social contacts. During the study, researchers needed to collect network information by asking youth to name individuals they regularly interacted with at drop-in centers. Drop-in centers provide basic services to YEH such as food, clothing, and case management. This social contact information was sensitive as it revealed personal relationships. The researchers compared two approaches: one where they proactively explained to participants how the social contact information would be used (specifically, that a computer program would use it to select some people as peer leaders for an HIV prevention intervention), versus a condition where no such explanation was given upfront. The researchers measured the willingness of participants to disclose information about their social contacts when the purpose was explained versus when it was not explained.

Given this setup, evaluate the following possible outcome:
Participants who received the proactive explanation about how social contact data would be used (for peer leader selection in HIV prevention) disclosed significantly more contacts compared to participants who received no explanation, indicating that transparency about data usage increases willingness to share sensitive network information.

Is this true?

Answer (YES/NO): NO